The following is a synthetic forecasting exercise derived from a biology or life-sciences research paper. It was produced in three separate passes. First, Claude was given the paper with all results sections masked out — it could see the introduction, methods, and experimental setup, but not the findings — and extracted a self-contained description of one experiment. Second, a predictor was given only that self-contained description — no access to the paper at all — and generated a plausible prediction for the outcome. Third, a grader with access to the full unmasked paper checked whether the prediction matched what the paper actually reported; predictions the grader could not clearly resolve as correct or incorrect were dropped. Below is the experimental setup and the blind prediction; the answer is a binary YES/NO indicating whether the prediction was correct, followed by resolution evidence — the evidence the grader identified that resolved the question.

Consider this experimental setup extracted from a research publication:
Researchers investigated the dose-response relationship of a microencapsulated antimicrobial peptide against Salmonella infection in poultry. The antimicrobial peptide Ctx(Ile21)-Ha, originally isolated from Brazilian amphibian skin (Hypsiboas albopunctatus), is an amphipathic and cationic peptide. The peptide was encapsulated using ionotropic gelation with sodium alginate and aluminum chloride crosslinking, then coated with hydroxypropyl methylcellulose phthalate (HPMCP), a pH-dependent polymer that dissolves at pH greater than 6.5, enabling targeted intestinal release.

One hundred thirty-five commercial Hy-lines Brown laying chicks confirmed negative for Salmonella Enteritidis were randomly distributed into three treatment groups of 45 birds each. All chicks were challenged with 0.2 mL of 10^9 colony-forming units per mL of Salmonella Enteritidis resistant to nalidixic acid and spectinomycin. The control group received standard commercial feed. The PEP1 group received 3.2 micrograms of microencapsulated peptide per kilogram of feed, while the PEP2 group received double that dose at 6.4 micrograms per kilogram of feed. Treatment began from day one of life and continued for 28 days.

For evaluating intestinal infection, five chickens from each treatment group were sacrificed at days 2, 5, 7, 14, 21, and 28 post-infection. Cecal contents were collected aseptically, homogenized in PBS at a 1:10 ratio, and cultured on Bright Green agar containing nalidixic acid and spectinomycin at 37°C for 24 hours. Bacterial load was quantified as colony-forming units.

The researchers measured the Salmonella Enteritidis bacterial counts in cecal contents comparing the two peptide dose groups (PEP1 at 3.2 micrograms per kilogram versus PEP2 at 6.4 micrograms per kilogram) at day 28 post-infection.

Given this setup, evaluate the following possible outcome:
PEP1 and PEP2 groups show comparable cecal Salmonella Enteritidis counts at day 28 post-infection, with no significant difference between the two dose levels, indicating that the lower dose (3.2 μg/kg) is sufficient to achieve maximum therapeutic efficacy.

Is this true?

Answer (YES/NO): YES